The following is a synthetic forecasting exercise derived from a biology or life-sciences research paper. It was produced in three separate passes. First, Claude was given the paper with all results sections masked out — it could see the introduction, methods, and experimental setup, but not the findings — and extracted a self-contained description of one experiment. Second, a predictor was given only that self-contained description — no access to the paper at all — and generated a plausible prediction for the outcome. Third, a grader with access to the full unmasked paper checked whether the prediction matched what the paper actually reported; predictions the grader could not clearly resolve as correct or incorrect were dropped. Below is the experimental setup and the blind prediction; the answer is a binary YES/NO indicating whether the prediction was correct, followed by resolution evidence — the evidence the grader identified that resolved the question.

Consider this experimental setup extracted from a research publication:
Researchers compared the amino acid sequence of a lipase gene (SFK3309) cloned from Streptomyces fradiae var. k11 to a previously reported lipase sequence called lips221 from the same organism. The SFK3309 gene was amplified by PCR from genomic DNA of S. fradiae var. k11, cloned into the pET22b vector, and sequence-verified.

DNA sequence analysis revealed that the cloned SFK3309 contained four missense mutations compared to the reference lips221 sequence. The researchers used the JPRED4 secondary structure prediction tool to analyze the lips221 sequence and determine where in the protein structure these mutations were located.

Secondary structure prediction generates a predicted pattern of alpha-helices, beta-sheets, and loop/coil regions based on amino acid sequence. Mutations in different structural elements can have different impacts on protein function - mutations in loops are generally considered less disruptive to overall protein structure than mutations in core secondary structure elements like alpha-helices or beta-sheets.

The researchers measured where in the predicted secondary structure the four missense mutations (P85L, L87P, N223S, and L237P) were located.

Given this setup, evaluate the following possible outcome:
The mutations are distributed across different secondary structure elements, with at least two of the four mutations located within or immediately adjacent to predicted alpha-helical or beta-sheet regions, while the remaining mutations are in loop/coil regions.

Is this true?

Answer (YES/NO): NO